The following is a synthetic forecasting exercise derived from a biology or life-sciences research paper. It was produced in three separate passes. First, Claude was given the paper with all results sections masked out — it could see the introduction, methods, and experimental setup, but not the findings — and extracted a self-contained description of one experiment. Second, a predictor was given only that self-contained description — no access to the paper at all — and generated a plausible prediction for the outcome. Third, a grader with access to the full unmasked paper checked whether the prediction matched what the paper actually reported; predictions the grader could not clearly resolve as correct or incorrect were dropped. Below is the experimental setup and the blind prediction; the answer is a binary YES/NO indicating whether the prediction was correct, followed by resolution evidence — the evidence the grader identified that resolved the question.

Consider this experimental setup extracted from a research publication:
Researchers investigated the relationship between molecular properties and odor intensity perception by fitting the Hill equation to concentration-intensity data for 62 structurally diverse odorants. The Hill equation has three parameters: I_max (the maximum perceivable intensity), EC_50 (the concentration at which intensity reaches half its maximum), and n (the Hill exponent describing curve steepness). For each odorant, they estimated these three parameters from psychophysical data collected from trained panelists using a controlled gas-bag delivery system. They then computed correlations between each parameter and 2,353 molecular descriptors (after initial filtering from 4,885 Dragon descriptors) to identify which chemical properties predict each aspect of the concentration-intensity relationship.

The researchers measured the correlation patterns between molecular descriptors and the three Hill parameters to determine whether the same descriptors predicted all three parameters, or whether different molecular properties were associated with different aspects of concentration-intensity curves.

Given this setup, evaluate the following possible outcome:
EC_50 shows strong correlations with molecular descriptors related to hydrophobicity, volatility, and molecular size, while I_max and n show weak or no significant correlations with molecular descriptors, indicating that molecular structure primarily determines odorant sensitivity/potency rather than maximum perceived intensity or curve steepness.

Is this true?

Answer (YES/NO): NO